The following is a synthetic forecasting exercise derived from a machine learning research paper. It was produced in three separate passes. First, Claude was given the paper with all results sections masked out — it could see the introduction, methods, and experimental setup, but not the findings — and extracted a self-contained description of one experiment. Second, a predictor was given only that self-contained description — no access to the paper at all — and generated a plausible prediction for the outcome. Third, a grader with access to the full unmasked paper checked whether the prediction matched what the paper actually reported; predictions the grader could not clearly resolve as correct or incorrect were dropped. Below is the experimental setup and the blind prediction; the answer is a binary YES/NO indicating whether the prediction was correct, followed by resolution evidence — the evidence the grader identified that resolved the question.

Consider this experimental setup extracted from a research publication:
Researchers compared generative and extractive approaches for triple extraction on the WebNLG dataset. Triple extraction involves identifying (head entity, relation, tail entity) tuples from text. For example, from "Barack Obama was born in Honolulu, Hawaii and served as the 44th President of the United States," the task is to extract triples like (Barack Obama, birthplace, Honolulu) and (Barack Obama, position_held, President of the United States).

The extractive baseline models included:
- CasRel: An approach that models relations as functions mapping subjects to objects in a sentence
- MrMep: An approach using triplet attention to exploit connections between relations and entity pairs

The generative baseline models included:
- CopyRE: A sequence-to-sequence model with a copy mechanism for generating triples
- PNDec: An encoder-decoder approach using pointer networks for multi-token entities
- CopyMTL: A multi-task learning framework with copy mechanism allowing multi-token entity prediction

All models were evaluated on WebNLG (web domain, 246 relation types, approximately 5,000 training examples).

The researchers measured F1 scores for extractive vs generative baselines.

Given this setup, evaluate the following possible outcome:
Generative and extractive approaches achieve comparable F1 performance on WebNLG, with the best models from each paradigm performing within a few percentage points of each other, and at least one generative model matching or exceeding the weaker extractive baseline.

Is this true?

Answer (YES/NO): NO